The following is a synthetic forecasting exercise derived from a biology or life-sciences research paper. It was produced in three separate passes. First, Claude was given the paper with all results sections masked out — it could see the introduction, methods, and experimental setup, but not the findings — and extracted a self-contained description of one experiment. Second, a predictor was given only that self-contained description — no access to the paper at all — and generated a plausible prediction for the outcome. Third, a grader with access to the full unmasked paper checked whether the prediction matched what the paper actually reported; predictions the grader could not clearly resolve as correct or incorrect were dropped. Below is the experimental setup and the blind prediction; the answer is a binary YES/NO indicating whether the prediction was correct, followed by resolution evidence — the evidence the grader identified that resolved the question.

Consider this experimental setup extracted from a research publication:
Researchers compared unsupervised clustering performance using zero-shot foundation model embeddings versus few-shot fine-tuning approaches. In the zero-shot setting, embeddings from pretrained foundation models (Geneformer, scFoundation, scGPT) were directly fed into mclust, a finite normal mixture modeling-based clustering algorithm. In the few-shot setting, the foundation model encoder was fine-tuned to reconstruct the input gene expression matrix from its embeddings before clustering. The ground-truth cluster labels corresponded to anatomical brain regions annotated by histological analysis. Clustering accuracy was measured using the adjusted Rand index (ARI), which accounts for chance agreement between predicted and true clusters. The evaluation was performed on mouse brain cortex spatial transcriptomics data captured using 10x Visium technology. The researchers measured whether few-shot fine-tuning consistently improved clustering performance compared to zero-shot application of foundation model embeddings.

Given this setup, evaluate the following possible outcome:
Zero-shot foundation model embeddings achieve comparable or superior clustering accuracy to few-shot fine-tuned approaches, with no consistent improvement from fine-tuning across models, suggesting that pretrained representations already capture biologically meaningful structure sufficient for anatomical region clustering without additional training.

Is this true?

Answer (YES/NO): NO